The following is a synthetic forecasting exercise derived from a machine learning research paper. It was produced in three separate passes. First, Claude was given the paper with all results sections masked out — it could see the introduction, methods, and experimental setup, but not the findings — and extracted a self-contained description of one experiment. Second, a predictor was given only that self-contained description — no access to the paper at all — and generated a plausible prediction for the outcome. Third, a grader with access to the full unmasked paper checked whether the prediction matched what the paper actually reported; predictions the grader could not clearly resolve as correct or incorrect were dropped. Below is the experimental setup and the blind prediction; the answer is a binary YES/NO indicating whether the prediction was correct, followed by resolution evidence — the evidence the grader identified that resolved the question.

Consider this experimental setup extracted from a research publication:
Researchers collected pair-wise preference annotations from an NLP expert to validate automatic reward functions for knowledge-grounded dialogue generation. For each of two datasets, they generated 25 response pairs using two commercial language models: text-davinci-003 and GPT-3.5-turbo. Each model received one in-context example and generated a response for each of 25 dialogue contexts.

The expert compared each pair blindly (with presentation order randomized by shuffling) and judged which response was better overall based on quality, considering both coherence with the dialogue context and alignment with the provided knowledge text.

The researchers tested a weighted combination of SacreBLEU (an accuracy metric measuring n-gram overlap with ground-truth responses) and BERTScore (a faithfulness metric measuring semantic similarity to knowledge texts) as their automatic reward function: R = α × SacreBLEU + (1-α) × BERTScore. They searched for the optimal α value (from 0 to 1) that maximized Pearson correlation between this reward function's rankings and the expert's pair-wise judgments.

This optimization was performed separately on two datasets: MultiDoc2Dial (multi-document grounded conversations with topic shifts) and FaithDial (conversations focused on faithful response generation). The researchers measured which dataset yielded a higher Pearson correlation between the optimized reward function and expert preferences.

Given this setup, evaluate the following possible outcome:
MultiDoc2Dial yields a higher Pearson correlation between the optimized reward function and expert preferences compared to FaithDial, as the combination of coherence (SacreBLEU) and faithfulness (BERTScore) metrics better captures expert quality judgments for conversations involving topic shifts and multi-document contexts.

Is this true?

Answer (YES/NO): NO